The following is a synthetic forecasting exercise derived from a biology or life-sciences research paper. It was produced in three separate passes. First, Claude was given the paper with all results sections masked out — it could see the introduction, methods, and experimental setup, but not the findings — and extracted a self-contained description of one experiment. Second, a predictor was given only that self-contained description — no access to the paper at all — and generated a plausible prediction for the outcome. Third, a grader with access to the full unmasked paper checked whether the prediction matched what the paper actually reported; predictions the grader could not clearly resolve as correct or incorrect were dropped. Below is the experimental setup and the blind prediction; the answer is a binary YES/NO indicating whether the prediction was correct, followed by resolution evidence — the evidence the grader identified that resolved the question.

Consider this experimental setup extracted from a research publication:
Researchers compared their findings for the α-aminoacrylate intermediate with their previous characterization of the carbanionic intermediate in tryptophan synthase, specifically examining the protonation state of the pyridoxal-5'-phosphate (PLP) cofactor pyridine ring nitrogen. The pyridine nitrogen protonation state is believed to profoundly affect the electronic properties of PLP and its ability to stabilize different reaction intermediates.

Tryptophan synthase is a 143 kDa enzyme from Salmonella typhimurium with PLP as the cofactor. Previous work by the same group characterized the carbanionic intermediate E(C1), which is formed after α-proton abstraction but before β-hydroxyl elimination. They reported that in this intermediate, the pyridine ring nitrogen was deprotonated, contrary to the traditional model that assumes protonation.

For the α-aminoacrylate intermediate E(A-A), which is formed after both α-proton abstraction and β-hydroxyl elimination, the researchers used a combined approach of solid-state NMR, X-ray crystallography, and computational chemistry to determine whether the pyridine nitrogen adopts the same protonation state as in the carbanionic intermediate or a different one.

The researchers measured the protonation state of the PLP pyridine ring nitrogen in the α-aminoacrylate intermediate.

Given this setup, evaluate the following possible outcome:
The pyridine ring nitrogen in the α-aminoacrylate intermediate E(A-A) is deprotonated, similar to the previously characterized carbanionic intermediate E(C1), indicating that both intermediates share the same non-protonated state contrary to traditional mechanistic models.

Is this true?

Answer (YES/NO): YES